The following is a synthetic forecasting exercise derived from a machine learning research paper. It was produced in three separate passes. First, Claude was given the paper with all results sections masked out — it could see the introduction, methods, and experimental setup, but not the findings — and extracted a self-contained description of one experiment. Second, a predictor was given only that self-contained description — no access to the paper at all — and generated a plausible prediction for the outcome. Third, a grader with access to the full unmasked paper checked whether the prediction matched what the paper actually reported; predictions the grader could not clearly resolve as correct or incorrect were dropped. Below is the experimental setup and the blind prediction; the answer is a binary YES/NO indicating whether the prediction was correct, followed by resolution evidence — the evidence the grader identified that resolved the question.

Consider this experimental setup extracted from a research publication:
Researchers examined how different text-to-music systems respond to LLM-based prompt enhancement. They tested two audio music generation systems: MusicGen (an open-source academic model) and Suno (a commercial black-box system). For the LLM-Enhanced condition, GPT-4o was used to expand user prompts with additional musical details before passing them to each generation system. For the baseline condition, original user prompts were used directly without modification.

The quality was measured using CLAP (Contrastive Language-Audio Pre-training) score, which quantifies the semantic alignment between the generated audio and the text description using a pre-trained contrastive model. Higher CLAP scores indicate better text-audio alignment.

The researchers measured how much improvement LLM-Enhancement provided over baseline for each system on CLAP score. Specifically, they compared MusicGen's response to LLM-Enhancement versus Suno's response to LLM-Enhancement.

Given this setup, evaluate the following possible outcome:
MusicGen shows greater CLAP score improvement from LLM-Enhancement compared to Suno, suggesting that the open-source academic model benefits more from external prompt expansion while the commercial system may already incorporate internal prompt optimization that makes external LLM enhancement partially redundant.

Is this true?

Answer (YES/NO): YES